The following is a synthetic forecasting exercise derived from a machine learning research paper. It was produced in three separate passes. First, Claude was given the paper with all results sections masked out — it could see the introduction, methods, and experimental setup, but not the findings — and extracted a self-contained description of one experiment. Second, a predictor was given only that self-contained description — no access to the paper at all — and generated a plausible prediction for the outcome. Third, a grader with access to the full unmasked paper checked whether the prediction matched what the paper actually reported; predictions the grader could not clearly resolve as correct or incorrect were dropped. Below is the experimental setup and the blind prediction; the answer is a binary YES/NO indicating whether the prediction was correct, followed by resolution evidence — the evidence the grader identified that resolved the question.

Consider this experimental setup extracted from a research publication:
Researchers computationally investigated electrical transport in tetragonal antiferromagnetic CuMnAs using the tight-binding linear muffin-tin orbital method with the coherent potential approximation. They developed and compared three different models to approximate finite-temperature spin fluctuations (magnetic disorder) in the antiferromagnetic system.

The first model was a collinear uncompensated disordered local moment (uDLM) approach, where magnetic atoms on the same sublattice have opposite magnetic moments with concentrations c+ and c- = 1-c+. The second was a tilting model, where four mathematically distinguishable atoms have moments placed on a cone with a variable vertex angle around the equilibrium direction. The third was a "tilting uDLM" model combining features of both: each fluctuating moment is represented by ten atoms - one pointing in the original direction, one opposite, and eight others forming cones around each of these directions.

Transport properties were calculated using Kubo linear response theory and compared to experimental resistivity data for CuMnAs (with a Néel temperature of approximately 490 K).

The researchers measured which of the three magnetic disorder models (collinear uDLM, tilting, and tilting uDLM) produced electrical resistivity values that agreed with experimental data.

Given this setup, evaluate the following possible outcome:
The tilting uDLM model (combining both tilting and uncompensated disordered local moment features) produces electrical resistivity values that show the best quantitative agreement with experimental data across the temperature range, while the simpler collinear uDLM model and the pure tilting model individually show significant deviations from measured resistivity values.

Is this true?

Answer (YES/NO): NO